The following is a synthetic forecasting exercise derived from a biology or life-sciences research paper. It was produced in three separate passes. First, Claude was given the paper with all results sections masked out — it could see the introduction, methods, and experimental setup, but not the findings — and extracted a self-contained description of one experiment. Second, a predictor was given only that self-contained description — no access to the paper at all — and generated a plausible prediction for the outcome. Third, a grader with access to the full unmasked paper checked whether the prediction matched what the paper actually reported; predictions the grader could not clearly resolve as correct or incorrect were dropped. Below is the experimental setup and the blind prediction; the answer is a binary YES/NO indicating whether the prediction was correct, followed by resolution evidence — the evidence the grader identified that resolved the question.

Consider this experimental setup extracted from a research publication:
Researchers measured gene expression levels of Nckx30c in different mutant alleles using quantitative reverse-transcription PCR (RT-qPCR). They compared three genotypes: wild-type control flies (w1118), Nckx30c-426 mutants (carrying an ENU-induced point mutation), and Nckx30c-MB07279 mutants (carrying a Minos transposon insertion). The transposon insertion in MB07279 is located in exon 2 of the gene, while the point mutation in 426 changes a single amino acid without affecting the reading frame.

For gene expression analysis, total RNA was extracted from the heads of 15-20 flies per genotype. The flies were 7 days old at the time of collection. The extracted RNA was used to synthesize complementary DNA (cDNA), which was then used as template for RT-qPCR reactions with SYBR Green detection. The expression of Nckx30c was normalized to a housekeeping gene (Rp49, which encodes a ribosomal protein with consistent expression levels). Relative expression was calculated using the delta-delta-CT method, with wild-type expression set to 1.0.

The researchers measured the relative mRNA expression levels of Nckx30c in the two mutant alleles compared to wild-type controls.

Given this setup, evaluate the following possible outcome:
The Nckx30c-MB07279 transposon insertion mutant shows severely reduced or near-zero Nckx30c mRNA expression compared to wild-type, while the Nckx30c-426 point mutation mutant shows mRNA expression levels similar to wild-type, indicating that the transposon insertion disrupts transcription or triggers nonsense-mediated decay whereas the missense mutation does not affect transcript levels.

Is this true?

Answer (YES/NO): NO